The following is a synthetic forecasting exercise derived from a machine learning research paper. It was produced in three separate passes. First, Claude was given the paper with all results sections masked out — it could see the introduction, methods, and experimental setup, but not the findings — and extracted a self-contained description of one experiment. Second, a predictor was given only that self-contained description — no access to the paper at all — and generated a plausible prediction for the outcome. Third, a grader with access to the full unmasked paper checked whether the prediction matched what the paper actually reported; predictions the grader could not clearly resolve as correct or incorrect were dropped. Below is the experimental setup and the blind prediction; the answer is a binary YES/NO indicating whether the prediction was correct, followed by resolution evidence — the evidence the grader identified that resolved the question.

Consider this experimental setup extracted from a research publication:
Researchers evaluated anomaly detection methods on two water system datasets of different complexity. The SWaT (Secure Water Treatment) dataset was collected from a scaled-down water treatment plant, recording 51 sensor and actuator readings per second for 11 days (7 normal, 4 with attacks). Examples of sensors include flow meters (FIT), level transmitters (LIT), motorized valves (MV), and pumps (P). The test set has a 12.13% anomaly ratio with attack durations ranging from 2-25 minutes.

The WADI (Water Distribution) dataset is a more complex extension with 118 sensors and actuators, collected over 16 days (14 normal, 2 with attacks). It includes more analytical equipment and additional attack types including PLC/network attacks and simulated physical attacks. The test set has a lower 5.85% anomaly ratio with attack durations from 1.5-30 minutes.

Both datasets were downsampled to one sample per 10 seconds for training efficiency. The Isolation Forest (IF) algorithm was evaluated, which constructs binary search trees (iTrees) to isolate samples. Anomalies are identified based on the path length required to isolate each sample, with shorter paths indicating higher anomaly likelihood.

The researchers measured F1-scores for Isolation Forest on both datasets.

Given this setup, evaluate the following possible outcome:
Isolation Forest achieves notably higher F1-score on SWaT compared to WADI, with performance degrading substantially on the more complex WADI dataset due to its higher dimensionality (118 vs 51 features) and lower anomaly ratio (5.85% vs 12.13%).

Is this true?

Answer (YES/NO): YES